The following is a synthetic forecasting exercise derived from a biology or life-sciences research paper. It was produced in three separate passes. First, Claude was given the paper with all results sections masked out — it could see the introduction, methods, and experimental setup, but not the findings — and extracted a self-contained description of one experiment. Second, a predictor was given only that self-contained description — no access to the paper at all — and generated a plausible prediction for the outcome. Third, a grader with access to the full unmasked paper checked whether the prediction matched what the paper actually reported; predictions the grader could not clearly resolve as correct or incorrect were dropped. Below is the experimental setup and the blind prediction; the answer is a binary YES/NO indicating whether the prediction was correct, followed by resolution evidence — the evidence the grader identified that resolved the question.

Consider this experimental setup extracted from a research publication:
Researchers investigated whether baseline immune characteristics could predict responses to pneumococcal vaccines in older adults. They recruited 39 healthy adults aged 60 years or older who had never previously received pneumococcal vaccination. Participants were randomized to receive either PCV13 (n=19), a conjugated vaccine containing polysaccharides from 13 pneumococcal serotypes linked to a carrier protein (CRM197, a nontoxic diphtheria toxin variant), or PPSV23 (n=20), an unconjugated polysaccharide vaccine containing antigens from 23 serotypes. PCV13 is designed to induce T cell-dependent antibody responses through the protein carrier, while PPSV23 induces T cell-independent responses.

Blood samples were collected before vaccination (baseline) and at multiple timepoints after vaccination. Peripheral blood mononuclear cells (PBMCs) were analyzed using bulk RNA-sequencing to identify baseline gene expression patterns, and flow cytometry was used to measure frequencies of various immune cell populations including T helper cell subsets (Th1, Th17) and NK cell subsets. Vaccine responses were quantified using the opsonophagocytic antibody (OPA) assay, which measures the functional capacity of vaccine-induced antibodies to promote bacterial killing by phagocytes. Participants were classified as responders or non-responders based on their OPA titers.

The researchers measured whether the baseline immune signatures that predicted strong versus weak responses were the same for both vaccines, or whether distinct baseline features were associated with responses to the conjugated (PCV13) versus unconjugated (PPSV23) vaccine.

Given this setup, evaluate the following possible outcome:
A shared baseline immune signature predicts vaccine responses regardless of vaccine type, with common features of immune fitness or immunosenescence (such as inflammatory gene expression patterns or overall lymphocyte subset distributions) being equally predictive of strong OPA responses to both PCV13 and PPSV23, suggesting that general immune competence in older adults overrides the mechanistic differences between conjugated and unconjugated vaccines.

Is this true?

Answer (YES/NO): NO